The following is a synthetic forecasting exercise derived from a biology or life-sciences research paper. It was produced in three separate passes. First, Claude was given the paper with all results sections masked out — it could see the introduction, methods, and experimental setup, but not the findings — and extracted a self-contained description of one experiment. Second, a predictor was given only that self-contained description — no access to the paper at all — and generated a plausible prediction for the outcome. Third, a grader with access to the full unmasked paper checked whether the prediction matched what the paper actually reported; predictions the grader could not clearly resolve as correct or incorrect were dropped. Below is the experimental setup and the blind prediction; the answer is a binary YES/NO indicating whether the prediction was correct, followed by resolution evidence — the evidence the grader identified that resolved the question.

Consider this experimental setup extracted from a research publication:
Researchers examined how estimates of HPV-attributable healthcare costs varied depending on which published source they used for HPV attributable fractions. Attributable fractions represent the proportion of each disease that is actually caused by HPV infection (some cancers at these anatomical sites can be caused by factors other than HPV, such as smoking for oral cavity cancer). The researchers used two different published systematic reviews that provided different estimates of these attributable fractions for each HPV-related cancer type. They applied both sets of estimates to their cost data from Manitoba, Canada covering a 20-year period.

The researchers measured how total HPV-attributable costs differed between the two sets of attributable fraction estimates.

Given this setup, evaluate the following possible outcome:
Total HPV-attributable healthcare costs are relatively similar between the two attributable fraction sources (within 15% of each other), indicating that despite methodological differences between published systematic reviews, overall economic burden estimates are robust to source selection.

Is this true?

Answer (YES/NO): NO